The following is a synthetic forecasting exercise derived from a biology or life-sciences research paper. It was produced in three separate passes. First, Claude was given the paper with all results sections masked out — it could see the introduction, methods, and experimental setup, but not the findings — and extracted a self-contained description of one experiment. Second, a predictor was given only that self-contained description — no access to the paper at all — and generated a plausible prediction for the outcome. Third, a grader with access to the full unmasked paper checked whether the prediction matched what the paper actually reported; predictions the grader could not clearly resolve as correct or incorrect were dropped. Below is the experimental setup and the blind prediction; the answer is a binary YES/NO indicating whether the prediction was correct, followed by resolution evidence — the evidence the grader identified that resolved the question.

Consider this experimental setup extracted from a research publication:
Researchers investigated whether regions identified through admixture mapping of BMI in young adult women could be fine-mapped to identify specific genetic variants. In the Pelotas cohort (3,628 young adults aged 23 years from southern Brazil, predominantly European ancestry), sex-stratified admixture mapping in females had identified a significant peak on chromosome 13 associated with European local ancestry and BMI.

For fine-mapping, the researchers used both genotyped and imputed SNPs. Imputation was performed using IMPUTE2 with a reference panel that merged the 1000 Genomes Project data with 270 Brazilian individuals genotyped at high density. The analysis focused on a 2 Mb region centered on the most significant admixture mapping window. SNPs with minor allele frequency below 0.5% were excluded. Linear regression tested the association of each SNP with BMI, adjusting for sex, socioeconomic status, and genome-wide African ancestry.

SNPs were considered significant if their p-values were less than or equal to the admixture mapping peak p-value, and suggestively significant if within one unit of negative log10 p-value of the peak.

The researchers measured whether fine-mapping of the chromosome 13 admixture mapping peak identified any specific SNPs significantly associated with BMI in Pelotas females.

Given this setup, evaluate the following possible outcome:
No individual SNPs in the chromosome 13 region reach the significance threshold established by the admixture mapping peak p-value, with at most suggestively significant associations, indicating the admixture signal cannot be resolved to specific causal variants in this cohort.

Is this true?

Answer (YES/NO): NO